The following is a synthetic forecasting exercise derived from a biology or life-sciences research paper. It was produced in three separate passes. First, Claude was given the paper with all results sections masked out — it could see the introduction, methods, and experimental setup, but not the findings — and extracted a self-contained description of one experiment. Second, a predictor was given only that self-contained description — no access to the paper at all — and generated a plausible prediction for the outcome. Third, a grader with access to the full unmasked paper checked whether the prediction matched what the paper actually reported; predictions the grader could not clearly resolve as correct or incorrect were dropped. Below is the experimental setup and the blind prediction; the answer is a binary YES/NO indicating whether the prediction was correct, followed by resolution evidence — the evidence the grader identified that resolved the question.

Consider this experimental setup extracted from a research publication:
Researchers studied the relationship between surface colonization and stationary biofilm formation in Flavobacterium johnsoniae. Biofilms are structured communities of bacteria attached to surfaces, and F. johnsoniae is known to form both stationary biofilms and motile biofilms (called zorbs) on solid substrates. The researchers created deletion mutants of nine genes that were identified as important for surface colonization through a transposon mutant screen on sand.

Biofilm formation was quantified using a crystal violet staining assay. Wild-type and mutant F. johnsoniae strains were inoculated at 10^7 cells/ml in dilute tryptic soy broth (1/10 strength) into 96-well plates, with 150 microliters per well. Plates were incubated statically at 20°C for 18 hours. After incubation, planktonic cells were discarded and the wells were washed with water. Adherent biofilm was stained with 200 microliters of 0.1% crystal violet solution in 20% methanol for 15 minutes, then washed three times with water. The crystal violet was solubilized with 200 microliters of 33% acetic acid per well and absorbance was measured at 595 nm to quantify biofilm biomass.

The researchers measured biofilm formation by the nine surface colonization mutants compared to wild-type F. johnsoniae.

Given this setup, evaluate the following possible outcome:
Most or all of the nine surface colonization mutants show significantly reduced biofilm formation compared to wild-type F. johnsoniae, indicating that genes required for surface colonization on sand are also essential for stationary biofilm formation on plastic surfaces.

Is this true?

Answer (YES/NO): YES